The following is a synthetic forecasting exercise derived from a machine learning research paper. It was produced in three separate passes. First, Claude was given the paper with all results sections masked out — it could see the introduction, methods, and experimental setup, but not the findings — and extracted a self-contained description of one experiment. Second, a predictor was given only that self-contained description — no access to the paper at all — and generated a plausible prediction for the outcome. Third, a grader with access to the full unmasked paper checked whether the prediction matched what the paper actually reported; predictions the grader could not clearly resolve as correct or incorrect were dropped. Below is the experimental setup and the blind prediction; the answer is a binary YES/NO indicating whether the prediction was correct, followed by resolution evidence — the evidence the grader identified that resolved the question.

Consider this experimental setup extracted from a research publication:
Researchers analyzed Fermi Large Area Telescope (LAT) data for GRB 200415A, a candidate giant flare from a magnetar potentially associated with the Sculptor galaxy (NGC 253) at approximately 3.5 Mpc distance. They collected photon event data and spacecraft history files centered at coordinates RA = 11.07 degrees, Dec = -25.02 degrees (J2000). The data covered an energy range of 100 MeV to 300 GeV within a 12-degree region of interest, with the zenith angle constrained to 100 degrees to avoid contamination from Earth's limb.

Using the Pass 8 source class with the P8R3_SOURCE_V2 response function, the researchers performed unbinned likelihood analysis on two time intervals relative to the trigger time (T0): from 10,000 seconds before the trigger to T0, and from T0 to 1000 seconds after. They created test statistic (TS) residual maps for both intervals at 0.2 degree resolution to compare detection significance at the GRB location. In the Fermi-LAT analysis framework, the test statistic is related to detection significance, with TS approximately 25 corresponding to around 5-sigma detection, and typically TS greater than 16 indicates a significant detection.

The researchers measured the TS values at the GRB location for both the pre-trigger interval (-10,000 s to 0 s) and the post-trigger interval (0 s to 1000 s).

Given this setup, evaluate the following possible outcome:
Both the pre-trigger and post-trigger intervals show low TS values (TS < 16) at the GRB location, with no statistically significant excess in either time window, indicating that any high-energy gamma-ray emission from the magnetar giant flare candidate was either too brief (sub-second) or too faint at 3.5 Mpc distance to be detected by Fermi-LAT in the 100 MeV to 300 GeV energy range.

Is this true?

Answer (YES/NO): NO